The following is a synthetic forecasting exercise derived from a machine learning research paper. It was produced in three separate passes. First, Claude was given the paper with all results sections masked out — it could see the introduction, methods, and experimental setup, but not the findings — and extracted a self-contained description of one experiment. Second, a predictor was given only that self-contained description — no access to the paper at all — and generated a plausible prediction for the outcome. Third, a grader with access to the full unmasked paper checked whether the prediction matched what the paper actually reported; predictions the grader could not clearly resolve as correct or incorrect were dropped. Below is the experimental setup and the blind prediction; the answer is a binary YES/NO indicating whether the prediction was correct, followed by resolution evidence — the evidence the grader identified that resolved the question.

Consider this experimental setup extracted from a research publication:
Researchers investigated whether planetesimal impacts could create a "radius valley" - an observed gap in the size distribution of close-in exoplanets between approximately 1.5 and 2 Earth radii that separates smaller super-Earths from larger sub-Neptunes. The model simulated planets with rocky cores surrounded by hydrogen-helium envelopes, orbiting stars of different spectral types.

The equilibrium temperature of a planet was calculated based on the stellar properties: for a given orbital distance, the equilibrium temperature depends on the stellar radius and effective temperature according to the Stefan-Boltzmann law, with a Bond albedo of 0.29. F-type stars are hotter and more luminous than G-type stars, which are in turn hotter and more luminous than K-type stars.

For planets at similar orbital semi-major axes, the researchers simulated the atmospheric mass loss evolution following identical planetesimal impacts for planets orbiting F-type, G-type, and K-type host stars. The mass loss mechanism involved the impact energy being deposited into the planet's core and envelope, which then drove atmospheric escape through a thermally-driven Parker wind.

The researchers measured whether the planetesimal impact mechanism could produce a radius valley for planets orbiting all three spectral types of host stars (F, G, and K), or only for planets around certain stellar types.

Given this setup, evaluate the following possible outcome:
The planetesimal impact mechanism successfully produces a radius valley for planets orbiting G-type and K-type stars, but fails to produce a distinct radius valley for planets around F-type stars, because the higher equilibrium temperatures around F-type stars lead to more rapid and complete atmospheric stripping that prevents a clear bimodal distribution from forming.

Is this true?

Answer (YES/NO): NO